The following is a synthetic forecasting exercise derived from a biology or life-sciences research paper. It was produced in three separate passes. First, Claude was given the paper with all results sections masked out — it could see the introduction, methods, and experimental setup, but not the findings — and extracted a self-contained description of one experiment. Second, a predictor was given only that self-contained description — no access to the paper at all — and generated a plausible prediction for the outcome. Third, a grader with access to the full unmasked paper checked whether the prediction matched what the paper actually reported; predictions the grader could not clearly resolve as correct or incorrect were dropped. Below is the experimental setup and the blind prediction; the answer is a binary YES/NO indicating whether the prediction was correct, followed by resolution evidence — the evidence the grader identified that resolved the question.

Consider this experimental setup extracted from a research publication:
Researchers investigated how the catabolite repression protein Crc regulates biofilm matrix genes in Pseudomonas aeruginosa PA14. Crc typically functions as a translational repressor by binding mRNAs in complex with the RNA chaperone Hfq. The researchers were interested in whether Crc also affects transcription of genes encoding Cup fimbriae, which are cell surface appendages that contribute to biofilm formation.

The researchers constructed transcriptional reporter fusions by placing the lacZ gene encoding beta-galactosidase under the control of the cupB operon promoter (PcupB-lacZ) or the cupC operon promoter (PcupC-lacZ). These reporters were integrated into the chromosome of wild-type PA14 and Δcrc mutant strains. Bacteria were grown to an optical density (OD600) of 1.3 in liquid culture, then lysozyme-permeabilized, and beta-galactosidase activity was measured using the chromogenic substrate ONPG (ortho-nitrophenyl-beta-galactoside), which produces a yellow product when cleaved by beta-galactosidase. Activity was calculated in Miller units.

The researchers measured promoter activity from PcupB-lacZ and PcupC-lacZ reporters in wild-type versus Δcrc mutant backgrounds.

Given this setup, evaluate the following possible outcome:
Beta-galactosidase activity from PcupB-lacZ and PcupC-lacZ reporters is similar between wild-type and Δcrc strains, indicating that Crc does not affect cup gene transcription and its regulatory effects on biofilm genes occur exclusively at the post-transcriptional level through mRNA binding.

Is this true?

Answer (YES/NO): NO